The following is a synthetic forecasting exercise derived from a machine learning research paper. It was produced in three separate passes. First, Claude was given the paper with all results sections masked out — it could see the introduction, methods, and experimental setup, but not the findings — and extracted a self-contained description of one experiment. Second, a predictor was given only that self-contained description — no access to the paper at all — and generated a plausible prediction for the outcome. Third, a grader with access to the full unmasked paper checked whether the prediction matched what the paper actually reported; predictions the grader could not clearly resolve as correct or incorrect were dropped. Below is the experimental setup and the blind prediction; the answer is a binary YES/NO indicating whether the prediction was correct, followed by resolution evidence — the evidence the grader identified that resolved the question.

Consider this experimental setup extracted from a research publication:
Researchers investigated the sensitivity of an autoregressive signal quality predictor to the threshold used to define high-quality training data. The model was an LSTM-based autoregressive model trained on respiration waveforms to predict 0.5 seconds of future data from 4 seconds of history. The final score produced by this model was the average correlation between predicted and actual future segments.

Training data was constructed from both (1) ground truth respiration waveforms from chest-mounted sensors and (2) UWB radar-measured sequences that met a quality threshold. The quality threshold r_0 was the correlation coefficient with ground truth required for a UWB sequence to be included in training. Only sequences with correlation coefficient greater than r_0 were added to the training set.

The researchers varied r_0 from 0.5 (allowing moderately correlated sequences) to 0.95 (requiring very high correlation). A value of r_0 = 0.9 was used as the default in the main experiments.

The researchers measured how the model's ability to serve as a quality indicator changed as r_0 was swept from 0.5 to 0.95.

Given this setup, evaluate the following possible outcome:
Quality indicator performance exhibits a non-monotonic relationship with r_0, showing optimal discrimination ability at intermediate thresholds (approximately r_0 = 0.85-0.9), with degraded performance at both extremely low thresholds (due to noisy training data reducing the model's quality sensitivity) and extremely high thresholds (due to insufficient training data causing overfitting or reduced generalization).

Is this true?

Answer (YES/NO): NO